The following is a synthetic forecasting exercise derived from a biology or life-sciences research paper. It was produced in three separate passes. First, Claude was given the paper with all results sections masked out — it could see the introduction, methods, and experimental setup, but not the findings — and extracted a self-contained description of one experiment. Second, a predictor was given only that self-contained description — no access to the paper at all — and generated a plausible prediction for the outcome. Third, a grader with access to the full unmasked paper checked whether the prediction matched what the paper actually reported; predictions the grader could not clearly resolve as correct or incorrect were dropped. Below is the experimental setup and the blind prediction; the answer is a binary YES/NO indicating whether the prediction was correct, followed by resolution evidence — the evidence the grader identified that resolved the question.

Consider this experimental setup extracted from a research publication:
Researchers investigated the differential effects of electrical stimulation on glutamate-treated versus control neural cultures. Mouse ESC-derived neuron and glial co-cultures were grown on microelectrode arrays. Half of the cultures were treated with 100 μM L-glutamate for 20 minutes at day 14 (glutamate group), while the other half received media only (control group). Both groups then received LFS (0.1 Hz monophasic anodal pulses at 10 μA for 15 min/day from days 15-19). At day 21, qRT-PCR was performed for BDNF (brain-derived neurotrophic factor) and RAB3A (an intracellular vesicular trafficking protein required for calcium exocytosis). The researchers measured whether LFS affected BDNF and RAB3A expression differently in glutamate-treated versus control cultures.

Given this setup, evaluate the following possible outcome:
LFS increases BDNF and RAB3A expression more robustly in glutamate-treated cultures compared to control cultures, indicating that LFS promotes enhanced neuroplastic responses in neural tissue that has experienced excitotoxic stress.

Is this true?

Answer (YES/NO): NO